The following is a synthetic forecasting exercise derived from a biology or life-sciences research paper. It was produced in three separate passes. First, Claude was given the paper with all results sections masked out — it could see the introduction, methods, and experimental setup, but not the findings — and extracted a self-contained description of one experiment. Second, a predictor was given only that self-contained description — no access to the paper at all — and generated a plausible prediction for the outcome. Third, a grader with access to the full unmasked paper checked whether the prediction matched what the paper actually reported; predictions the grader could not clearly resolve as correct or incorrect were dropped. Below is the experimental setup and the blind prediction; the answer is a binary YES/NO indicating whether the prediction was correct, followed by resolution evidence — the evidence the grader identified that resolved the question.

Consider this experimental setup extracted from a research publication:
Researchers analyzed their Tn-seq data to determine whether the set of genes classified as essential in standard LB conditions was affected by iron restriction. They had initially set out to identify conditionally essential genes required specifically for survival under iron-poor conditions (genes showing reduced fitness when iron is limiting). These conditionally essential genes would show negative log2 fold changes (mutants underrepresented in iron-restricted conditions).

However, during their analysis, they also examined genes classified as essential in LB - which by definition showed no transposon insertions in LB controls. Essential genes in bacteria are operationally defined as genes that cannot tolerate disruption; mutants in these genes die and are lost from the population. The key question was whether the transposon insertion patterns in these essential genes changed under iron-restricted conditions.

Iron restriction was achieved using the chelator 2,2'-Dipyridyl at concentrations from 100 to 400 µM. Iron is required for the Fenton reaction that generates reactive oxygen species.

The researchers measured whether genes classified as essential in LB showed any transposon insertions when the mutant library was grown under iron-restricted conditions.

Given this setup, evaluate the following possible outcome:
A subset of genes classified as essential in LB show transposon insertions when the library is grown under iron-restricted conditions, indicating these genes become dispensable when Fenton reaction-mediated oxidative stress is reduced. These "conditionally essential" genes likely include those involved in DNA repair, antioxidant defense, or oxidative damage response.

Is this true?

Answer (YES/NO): NO